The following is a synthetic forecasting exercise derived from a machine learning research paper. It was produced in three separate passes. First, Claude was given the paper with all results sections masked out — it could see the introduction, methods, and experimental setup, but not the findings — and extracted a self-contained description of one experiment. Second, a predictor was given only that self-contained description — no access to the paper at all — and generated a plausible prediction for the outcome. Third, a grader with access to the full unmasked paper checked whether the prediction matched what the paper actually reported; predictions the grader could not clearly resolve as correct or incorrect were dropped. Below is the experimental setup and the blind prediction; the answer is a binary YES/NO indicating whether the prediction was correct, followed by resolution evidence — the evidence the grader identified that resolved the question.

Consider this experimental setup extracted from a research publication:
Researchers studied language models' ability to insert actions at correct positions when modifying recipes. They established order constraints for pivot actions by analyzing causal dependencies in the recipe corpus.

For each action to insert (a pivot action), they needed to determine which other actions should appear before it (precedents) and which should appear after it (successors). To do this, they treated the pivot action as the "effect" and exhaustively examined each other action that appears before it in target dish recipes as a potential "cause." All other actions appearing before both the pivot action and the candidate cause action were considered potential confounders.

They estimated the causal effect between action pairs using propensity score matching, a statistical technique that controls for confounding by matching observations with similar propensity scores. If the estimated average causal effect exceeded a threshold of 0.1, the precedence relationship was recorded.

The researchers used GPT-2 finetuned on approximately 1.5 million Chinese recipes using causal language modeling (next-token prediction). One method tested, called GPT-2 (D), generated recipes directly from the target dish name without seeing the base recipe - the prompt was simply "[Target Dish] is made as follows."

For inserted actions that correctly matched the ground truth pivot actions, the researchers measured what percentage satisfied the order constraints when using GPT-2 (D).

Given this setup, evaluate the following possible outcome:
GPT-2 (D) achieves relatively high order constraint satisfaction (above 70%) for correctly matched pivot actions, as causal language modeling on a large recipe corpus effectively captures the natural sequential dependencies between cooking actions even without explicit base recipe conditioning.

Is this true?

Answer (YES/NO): YES